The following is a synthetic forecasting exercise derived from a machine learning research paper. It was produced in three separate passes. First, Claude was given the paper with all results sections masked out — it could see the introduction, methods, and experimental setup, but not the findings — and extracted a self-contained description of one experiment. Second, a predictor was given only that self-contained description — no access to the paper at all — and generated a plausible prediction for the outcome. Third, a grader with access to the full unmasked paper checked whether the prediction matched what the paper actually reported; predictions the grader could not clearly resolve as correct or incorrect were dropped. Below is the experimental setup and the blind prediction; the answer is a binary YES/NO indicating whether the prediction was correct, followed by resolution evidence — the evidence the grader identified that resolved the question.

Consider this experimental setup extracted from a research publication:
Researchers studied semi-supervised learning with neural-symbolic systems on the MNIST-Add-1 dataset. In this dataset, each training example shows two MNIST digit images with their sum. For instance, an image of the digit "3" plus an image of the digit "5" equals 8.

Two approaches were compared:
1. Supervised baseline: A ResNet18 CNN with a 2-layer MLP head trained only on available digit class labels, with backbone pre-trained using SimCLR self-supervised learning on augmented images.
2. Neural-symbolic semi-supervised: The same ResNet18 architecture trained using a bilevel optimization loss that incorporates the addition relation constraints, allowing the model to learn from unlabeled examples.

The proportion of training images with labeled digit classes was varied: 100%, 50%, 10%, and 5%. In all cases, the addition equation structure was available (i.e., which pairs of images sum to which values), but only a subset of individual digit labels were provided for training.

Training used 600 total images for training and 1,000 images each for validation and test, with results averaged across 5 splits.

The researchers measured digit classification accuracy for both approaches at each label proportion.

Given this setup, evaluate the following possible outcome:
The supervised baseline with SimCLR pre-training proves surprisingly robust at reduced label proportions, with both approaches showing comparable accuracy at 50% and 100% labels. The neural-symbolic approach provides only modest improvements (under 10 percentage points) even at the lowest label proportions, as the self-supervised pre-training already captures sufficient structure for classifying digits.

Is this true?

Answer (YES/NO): NO